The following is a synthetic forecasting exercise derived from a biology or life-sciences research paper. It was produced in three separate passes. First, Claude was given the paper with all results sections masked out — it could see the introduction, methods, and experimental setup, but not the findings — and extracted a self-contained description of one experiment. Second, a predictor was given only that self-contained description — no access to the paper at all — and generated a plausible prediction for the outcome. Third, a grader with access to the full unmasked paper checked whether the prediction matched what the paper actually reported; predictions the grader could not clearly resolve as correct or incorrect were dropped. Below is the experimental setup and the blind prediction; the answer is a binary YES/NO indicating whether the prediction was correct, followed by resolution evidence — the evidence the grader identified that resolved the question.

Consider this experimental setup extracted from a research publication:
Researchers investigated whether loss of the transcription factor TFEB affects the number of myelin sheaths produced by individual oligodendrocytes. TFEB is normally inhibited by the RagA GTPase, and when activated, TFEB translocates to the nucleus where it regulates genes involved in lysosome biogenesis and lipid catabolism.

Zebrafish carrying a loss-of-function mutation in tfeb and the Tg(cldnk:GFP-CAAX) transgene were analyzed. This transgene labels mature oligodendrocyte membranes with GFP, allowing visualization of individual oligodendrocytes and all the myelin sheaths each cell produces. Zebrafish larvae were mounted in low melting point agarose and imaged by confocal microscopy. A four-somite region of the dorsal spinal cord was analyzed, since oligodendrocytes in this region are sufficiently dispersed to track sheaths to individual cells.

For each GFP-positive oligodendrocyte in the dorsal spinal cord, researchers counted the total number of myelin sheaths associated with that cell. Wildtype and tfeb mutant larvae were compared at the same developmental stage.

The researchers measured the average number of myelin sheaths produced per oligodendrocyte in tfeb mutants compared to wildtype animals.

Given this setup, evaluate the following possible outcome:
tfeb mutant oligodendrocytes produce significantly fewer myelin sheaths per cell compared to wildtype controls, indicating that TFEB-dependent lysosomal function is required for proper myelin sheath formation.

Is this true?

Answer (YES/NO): NO